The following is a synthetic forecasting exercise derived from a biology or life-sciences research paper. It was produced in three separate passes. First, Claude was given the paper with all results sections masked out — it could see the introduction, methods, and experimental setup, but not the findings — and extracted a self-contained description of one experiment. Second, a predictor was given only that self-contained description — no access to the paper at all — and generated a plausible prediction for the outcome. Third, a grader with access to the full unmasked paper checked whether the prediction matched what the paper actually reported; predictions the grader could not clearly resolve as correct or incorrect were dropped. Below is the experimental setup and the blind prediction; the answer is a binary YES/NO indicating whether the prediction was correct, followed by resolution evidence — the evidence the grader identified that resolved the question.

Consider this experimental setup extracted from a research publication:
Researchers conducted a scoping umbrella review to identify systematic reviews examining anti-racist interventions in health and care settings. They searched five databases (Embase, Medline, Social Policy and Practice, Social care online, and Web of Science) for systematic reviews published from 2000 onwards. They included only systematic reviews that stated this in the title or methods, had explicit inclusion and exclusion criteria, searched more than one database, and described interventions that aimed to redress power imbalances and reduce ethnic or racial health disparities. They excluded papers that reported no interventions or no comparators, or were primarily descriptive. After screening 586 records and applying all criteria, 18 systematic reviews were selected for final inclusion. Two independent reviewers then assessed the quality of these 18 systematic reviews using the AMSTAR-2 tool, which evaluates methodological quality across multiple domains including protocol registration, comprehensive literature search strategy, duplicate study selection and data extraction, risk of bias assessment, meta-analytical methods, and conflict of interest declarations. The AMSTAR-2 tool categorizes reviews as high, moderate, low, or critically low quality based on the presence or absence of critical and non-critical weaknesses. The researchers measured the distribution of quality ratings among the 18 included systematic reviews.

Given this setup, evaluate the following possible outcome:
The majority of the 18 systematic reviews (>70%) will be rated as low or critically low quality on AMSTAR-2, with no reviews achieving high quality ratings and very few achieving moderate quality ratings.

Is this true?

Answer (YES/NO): NO